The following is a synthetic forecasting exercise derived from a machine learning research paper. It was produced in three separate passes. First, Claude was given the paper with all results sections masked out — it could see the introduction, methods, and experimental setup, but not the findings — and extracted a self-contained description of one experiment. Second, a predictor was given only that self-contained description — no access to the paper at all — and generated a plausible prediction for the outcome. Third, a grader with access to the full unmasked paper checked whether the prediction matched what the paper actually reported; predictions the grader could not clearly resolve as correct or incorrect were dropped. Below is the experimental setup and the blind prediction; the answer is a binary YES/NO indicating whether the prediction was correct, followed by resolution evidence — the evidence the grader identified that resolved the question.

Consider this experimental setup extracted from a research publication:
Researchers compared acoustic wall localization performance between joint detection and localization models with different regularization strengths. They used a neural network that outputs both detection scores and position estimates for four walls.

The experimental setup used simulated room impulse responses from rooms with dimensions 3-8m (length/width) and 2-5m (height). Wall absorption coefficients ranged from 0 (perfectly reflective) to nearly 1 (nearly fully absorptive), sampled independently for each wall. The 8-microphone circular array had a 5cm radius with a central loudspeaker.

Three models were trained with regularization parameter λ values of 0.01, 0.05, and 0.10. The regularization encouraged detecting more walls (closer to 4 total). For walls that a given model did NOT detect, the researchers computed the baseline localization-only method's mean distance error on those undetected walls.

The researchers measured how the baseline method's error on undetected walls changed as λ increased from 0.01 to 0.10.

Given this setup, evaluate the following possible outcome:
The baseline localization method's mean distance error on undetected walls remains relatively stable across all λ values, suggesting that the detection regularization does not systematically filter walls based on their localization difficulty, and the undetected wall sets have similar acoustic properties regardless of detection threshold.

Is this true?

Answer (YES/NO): NO